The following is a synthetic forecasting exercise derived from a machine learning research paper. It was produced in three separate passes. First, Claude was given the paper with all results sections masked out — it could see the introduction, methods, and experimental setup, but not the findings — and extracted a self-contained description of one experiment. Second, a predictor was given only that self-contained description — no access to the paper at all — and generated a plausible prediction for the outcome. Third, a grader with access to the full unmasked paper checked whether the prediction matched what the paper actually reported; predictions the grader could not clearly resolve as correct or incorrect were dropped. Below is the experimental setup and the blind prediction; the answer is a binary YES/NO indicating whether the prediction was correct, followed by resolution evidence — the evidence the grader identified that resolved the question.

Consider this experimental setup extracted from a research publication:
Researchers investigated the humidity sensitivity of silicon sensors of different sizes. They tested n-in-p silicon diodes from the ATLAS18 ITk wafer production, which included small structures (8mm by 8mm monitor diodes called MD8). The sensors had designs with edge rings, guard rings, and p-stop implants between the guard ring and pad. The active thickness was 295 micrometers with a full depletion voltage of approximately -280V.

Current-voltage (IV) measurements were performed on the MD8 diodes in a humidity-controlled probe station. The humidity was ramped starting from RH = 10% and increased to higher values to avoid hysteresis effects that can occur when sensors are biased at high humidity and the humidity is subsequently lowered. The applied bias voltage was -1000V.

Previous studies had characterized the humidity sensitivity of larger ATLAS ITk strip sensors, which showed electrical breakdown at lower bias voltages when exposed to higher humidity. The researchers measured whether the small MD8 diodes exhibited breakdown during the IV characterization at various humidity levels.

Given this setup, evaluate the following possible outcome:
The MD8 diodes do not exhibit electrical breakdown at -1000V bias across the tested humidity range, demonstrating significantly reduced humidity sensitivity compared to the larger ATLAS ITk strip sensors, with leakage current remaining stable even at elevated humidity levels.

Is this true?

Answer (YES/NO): YES